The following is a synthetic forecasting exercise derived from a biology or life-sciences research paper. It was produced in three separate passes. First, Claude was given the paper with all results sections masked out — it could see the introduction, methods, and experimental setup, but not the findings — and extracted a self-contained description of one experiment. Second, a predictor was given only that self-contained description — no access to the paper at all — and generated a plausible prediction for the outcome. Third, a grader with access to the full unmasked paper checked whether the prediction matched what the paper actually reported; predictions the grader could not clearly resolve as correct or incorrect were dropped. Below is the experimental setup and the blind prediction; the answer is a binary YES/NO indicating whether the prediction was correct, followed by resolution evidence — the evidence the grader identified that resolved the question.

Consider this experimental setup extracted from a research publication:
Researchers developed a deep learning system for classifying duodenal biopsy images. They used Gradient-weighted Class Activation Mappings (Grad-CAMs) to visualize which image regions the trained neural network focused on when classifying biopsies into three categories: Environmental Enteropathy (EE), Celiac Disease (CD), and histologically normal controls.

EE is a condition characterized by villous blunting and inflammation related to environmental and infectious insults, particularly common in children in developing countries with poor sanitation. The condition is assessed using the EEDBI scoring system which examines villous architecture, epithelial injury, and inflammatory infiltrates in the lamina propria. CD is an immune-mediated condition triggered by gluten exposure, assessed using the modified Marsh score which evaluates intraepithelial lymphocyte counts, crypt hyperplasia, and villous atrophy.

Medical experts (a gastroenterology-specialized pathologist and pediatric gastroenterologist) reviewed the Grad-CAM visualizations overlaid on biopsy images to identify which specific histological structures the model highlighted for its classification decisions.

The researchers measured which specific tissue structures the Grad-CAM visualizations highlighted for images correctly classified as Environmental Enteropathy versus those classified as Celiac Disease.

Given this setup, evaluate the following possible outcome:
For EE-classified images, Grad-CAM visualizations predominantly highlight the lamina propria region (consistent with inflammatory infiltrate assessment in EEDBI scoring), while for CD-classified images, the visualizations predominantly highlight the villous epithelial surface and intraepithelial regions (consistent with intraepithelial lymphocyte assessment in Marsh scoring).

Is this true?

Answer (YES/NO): NO